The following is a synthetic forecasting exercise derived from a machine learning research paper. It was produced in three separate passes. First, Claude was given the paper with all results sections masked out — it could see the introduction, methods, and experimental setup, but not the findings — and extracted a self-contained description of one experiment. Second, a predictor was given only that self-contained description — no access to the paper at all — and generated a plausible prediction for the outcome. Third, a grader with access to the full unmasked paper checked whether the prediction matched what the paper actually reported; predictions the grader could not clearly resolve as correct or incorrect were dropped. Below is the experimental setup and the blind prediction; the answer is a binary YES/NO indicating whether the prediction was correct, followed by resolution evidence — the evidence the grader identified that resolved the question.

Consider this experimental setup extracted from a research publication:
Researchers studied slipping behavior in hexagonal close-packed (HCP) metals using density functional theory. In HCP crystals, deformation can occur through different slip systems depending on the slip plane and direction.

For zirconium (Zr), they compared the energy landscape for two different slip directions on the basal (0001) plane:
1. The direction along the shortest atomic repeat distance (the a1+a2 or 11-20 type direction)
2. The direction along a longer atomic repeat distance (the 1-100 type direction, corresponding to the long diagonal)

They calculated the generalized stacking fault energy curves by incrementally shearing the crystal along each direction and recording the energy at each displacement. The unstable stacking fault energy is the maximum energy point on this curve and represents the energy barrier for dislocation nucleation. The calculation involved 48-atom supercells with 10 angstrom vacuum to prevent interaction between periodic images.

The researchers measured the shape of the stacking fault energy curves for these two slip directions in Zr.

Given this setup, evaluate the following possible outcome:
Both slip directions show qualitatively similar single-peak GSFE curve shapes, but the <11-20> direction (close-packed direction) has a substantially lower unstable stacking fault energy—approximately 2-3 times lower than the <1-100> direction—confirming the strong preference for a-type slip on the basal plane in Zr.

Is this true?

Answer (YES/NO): NO